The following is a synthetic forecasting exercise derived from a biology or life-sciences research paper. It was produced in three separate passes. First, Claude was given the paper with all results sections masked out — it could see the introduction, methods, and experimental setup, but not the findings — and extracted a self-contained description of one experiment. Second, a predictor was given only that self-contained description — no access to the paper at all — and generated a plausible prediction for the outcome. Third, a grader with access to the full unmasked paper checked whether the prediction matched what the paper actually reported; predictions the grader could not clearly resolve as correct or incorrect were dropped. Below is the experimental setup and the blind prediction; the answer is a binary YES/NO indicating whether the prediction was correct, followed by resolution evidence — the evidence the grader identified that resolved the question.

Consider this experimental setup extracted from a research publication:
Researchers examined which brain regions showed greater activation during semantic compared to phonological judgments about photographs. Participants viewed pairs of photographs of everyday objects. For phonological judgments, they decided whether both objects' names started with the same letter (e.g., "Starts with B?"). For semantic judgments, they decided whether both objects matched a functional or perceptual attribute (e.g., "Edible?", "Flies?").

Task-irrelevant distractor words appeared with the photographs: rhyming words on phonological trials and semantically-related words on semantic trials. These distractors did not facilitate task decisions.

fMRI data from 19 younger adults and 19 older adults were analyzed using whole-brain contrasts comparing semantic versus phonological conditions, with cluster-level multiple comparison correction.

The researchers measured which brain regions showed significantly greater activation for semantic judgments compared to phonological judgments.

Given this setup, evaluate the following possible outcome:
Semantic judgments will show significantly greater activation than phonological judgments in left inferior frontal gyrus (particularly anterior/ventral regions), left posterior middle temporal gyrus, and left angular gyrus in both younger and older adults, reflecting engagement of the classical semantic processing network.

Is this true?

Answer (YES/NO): NO